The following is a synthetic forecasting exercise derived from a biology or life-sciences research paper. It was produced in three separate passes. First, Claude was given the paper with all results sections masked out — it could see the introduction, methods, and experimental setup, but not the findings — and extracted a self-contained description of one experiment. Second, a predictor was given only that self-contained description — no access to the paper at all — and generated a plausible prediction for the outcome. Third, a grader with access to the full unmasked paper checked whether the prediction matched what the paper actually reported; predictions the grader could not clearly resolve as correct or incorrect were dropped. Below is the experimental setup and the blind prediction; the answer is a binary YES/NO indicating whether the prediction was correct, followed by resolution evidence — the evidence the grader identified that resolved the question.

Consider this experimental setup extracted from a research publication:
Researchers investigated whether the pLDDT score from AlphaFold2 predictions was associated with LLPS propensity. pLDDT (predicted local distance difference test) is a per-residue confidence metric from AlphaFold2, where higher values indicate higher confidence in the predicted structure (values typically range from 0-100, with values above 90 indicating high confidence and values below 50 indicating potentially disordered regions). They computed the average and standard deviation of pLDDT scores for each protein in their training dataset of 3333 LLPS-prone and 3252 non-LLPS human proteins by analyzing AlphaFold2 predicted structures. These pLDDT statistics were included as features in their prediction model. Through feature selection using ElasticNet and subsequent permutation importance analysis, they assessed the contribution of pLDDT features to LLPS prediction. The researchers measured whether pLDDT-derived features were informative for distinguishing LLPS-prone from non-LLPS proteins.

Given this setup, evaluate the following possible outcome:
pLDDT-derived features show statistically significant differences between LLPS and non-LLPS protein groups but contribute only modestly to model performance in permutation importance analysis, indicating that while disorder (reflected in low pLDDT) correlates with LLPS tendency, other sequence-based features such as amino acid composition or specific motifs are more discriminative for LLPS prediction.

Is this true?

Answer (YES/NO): NO